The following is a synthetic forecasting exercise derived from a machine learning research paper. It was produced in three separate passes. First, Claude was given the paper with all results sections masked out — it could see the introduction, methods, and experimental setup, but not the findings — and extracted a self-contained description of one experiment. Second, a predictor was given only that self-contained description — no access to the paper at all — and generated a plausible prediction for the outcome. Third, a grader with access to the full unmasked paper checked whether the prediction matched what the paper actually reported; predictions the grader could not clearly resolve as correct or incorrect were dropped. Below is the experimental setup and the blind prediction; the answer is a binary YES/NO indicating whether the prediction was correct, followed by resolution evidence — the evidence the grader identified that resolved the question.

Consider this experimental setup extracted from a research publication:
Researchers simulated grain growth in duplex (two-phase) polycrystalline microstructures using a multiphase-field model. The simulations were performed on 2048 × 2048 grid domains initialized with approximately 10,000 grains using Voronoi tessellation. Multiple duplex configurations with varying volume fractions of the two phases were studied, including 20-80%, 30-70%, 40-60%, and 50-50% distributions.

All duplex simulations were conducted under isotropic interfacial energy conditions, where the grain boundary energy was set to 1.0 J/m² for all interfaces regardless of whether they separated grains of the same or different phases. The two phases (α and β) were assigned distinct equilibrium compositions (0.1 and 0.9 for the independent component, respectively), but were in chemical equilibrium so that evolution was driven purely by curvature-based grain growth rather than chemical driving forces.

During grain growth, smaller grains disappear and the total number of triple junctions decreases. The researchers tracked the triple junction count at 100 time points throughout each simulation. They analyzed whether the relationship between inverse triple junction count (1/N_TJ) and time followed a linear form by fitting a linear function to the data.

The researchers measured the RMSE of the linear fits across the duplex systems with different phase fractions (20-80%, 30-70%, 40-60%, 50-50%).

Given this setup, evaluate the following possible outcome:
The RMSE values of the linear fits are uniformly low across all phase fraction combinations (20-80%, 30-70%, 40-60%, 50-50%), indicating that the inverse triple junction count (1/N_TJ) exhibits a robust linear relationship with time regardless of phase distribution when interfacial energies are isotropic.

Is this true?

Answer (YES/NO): YES